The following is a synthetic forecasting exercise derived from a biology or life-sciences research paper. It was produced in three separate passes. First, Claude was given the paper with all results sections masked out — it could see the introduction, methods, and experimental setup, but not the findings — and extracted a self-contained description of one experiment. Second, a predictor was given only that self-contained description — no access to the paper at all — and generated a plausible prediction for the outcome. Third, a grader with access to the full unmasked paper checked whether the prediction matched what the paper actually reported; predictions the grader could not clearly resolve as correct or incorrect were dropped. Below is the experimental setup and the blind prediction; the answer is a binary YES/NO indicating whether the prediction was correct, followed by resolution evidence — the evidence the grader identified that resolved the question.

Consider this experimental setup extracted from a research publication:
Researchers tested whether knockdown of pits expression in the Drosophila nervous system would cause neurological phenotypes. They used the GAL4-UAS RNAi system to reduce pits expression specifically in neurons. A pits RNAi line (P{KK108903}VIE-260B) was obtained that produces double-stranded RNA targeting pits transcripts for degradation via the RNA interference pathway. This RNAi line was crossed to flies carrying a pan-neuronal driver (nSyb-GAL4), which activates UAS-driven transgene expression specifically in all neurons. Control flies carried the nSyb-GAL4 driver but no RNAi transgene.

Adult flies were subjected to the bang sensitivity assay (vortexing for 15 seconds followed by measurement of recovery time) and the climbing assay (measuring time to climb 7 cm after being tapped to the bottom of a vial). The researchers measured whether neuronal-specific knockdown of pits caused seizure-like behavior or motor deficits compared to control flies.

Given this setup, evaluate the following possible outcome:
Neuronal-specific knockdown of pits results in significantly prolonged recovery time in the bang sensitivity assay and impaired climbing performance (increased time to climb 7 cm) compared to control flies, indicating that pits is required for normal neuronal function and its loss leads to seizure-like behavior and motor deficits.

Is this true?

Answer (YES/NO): NO